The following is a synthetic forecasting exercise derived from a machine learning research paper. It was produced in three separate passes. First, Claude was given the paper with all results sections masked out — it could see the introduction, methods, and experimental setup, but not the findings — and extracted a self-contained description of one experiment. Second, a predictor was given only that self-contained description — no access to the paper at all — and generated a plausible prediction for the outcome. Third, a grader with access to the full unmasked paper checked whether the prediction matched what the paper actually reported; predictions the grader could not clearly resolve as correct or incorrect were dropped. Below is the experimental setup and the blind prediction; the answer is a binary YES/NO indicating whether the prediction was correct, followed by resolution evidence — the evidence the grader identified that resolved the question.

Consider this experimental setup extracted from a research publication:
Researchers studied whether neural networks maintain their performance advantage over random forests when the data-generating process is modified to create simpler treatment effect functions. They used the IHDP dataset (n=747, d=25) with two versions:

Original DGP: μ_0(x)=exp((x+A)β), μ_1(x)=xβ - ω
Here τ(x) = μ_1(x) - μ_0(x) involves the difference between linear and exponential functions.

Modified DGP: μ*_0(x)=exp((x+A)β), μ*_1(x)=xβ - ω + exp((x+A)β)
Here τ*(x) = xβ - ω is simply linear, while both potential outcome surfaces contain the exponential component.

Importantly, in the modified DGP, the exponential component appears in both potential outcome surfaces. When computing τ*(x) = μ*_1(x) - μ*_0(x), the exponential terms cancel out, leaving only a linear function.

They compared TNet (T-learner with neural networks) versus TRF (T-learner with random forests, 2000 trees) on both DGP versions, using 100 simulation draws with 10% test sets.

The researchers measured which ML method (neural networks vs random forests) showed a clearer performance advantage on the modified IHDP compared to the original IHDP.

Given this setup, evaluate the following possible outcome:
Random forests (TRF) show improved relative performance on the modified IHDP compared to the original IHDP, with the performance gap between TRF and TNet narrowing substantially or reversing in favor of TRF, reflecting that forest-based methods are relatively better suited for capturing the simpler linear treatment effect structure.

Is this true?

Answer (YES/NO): YES